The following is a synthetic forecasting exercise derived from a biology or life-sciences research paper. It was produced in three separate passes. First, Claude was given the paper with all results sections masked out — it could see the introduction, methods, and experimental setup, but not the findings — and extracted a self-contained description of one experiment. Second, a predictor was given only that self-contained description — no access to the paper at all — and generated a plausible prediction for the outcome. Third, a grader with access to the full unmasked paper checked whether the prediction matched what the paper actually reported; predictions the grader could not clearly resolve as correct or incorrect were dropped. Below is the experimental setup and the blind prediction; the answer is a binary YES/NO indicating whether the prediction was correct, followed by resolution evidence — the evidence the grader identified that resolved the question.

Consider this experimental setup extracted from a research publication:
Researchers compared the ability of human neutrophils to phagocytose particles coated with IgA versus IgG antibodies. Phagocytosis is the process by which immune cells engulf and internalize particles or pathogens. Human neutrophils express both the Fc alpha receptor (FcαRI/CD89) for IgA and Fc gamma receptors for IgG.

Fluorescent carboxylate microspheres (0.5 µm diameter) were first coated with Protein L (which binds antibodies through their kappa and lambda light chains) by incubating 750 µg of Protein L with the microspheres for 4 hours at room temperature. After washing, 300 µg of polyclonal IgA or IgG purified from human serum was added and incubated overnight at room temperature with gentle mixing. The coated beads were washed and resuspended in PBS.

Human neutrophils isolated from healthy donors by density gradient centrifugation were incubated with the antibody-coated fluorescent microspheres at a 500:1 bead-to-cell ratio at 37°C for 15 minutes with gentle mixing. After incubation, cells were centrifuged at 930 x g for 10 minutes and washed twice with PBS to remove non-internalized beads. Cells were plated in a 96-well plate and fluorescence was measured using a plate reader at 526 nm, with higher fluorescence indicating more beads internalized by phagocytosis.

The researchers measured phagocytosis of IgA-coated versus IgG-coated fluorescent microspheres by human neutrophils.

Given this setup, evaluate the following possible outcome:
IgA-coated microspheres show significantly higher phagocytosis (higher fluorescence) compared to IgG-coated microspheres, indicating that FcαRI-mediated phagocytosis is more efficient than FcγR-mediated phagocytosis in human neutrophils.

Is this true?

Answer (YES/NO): NO